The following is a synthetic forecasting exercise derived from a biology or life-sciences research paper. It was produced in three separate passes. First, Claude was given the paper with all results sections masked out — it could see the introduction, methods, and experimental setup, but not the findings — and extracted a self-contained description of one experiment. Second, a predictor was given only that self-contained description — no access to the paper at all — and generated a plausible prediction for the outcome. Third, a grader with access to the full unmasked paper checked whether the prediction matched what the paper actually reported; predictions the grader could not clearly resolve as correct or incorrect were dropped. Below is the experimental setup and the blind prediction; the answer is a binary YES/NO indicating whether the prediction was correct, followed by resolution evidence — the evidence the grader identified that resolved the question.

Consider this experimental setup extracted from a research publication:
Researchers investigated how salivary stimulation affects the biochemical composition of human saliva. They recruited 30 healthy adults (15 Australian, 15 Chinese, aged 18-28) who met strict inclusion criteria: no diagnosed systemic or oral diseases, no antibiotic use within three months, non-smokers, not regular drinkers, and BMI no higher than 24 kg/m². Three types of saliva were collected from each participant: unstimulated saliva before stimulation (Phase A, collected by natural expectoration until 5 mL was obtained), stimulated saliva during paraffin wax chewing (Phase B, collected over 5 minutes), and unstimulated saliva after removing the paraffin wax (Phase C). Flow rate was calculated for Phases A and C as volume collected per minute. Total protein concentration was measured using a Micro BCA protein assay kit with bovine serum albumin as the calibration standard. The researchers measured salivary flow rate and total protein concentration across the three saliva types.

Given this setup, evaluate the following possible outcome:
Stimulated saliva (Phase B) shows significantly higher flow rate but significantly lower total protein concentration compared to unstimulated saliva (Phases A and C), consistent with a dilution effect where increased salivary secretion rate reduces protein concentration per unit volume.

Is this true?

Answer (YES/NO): NO